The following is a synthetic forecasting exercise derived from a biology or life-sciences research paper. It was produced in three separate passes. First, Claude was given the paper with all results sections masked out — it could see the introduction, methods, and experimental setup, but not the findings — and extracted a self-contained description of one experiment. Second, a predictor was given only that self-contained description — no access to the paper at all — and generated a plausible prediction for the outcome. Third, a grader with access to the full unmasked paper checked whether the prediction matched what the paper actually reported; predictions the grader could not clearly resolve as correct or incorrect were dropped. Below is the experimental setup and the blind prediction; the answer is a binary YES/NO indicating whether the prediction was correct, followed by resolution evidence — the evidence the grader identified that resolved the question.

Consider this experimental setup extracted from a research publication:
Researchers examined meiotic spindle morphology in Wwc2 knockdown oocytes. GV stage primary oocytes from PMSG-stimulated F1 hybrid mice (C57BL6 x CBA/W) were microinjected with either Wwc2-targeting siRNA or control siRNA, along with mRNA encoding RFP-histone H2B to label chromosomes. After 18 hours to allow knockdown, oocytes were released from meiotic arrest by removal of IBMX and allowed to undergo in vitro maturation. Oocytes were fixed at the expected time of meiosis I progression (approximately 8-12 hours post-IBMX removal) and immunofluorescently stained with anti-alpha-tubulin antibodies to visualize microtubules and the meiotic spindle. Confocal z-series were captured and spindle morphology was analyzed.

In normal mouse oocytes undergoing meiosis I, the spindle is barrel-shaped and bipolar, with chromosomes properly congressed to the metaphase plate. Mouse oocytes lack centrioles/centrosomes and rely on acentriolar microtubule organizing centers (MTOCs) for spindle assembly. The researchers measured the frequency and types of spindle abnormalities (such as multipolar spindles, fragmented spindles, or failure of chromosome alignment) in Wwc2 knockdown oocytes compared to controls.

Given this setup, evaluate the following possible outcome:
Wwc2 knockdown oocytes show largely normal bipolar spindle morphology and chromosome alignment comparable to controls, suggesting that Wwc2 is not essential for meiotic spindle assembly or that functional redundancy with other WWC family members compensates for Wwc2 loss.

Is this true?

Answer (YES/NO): NO